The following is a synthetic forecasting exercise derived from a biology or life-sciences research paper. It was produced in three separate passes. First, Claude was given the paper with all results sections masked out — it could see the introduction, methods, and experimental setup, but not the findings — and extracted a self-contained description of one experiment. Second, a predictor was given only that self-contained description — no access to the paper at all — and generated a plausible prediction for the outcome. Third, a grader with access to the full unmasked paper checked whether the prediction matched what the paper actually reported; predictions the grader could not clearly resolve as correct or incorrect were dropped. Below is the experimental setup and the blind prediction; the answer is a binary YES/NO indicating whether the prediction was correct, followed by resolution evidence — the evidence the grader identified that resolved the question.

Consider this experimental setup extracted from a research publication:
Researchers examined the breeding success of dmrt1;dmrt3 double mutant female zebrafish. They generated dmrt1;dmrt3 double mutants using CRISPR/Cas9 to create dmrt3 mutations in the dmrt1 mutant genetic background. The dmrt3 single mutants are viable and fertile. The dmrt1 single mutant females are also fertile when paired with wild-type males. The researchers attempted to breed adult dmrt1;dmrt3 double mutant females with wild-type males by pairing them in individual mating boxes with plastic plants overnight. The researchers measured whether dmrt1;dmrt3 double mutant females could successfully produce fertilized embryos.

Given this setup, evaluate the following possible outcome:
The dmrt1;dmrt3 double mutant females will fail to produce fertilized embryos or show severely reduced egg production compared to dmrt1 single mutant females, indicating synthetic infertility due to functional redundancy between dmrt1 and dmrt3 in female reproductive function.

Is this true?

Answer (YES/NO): YES